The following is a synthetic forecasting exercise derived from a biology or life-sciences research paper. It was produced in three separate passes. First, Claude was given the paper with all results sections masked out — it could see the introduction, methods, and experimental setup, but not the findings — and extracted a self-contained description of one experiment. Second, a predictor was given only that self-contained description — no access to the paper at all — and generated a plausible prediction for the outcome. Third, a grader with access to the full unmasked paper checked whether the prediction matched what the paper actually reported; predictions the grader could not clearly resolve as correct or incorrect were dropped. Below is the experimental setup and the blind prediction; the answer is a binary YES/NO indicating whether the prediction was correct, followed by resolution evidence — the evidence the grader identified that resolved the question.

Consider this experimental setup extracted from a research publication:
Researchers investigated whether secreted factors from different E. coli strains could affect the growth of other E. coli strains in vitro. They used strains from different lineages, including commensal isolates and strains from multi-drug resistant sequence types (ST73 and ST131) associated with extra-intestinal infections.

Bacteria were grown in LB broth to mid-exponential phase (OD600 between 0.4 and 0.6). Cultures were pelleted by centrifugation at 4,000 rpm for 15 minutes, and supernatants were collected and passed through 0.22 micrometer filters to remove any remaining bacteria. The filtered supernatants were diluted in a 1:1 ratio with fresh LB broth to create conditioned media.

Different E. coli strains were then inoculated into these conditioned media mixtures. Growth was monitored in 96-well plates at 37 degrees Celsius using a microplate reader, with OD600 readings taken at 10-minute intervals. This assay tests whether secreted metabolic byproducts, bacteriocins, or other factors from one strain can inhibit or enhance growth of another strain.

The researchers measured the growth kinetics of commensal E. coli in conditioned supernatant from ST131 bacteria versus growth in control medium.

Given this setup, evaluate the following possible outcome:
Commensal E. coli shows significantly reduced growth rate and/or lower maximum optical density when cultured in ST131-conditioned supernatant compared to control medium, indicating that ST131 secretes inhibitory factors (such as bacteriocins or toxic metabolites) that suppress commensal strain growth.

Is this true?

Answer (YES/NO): NO